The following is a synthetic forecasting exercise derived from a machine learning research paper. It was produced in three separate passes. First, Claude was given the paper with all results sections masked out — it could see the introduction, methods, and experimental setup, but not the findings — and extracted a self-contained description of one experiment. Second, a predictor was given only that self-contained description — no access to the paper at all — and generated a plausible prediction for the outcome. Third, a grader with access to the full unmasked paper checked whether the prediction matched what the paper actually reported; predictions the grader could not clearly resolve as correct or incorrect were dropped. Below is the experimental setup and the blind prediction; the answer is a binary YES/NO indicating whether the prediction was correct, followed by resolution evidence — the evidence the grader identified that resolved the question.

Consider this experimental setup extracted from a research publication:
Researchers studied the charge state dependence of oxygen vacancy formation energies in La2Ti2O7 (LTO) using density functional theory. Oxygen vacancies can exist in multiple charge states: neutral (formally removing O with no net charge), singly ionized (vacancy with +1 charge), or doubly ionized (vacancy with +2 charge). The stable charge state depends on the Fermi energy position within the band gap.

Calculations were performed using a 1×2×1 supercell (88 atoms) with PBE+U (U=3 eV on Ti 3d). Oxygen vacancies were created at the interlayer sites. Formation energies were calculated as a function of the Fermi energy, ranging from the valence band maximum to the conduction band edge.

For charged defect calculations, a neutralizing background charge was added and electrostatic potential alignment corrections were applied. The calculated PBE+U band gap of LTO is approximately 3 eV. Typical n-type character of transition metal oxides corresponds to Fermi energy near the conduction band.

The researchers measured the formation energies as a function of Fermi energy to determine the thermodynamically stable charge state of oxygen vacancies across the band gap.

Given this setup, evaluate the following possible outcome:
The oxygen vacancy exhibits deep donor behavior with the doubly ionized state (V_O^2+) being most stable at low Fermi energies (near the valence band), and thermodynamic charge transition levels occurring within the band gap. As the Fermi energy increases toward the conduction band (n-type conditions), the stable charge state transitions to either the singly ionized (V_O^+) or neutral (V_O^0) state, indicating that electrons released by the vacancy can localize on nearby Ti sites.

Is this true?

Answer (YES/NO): YES